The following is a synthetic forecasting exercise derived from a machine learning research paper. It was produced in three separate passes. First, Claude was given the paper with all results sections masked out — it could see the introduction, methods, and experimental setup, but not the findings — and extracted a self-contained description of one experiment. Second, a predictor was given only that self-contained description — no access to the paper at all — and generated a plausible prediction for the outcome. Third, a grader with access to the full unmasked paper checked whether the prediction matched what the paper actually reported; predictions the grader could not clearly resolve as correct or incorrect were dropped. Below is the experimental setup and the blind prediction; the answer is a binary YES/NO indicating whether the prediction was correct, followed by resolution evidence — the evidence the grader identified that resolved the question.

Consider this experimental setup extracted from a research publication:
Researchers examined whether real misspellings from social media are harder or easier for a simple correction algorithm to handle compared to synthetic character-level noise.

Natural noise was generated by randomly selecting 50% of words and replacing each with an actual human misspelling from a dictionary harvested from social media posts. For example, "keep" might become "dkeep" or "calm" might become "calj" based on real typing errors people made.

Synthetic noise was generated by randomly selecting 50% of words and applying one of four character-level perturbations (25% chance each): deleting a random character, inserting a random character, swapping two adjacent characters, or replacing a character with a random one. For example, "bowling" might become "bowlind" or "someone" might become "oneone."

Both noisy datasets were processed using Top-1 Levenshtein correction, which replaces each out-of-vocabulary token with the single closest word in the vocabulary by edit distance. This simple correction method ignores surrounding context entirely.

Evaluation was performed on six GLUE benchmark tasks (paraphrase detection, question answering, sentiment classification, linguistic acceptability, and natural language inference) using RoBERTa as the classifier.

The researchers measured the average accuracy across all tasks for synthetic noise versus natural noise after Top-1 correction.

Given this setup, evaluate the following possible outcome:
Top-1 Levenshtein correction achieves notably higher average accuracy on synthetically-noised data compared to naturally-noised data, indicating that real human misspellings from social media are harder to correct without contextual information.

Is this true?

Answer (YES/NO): YES